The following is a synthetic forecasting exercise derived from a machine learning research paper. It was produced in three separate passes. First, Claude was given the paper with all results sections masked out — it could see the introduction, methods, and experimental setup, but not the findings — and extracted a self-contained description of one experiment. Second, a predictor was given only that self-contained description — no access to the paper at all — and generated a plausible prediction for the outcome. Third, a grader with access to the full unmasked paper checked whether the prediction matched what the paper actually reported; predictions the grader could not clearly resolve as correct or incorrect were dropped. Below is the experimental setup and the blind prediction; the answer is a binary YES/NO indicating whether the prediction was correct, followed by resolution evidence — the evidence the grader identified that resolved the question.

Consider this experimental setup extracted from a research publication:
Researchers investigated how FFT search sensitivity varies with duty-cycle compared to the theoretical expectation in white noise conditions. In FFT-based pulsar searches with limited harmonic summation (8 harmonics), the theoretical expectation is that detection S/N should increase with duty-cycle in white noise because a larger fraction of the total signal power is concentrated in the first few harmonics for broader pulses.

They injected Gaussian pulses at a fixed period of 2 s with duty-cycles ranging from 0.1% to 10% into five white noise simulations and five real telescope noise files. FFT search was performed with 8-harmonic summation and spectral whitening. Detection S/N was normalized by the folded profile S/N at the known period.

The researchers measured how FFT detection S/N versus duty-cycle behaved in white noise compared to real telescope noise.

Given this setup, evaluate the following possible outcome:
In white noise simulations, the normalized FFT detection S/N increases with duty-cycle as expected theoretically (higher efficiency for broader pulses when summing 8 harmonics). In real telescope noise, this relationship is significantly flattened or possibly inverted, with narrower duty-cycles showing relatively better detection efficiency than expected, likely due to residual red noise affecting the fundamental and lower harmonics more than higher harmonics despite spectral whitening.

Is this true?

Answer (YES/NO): YES